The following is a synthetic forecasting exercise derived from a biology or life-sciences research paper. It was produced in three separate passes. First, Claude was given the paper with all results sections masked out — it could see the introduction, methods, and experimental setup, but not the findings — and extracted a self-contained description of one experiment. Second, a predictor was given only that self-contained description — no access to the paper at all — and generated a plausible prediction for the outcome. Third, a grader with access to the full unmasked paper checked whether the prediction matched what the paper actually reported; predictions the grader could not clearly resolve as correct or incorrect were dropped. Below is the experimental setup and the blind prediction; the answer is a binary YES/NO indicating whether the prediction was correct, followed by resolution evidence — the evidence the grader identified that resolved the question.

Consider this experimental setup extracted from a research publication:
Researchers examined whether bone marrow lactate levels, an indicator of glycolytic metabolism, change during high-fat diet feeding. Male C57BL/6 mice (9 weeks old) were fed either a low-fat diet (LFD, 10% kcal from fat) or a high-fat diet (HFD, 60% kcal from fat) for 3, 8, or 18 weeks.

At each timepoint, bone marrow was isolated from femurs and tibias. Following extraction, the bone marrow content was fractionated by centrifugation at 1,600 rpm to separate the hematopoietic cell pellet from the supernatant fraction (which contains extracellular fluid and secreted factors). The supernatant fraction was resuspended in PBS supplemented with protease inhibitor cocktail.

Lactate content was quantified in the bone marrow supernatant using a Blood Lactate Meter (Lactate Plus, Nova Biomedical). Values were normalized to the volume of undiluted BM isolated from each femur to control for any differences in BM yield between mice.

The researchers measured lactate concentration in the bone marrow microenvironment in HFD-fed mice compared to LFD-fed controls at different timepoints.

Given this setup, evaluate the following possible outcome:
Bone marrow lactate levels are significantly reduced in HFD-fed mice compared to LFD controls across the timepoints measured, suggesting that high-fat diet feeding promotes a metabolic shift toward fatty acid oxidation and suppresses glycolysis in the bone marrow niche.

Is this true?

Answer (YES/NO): NO